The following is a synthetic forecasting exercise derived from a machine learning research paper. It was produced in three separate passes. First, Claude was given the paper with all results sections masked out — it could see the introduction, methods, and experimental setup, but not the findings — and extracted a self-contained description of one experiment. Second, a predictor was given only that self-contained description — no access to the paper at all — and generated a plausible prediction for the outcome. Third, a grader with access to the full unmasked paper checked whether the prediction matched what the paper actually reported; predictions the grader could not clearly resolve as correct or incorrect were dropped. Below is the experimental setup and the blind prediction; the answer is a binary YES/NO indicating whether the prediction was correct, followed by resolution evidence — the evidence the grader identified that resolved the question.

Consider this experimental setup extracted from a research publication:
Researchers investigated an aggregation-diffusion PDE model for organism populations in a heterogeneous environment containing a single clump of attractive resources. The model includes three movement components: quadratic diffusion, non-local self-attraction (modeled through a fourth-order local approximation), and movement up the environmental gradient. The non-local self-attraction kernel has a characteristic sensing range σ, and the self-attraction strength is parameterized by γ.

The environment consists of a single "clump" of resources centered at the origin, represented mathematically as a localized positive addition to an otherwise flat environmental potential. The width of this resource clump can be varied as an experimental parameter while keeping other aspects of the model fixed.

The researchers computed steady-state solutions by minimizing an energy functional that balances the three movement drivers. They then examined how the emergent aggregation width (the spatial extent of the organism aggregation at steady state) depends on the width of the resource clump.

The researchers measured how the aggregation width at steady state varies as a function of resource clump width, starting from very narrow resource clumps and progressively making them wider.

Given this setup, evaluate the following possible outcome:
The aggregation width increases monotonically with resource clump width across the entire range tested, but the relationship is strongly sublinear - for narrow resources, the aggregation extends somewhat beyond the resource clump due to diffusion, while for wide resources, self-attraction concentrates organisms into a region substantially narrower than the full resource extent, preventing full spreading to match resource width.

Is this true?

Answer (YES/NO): NO